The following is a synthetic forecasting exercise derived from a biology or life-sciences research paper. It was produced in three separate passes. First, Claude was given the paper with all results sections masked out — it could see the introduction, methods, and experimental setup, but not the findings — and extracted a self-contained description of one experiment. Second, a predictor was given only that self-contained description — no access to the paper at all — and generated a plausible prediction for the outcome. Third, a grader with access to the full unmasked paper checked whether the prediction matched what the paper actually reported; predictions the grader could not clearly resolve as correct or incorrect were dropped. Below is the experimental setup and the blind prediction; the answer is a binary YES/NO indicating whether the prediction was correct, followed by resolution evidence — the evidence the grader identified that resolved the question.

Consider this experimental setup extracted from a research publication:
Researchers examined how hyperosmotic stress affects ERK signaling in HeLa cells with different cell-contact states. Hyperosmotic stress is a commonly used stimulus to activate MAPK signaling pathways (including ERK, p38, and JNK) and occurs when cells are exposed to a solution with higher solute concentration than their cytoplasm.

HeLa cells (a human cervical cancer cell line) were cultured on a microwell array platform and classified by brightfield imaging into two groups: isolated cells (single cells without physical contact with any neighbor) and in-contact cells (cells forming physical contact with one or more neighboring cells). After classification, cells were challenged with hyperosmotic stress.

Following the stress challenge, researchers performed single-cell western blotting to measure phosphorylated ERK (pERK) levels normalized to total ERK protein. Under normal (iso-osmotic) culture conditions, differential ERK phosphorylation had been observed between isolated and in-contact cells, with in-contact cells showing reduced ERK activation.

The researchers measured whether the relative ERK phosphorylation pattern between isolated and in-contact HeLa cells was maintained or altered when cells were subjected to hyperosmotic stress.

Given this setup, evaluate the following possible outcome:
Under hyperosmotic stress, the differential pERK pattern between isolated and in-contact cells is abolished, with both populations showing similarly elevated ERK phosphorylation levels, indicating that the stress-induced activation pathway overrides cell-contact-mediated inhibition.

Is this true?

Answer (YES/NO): NO